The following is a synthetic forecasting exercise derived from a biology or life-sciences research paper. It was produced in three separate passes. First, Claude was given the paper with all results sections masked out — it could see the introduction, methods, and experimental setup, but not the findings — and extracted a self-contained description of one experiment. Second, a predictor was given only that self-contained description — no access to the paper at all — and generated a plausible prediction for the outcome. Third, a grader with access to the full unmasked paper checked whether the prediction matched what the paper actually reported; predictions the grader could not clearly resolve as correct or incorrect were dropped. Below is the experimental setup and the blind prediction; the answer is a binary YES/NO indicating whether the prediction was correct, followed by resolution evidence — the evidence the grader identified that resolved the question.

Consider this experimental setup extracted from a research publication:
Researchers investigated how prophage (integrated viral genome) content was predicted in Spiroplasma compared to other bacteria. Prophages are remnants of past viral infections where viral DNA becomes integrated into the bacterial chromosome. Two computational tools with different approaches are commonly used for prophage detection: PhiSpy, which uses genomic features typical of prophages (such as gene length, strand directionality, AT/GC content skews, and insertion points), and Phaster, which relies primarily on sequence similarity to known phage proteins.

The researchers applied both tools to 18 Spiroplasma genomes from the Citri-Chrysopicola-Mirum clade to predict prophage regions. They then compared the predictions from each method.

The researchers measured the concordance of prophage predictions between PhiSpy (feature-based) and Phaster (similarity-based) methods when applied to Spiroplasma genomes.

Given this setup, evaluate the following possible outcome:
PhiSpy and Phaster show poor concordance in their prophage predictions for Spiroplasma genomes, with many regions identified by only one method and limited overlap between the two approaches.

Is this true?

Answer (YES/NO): YES